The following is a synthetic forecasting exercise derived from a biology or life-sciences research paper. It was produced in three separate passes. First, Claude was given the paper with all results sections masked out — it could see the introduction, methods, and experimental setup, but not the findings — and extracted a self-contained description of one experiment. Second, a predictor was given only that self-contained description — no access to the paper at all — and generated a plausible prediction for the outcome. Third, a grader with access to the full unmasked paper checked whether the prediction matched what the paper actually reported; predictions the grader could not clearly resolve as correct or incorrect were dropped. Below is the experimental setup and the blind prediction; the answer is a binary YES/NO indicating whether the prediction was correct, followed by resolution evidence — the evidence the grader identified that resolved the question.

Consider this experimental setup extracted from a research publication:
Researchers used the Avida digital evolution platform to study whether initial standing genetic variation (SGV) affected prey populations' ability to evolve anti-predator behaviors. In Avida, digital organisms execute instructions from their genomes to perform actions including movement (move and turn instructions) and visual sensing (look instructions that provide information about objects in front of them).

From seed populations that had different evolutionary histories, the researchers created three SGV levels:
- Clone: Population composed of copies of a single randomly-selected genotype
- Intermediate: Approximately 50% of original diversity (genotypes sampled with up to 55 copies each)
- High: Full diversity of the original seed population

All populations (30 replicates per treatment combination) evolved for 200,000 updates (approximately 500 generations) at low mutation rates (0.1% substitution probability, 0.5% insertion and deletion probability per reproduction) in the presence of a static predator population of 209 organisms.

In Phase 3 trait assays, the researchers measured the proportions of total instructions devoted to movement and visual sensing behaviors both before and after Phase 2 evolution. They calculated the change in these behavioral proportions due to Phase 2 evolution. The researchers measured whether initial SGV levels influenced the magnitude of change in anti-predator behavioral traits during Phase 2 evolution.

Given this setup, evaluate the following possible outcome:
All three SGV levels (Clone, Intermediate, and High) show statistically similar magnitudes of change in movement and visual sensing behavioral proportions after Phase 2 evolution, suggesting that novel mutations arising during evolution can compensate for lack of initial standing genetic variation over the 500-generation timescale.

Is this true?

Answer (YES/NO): NO